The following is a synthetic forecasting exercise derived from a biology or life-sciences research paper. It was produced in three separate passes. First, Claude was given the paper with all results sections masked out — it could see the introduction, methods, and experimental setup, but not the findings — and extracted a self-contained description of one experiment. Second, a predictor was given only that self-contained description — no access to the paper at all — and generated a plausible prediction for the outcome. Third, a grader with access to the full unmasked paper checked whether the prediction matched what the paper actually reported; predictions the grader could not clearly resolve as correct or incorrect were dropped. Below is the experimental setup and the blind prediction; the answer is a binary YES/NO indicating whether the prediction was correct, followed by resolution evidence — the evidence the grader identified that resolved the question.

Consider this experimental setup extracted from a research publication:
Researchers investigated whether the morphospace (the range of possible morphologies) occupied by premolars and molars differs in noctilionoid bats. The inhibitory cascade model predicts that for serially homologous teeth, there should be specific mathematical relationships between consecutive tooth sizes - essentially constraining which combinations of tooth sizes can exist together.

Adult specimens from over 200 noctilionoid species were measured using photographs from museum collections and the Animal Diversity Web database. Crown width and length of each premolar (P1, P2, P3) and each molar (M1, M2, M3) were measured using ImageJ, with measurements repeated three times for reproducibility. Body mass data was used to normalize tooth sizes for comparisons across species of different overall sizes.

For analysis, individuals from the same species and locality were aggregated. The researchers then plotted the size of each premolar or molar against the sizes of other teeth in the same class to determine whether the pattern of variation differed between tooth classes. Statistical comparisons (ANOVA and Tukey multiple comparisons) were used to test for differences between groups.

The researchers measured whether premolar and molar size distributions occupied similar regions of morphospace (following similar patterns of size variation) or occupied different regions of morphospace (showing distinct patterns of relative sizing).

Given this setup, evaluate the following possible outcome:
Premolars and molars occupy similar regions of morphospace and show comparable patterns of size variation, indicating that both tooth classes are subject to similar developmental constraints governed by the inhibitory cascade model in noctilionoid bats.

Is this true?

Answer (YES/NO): NO